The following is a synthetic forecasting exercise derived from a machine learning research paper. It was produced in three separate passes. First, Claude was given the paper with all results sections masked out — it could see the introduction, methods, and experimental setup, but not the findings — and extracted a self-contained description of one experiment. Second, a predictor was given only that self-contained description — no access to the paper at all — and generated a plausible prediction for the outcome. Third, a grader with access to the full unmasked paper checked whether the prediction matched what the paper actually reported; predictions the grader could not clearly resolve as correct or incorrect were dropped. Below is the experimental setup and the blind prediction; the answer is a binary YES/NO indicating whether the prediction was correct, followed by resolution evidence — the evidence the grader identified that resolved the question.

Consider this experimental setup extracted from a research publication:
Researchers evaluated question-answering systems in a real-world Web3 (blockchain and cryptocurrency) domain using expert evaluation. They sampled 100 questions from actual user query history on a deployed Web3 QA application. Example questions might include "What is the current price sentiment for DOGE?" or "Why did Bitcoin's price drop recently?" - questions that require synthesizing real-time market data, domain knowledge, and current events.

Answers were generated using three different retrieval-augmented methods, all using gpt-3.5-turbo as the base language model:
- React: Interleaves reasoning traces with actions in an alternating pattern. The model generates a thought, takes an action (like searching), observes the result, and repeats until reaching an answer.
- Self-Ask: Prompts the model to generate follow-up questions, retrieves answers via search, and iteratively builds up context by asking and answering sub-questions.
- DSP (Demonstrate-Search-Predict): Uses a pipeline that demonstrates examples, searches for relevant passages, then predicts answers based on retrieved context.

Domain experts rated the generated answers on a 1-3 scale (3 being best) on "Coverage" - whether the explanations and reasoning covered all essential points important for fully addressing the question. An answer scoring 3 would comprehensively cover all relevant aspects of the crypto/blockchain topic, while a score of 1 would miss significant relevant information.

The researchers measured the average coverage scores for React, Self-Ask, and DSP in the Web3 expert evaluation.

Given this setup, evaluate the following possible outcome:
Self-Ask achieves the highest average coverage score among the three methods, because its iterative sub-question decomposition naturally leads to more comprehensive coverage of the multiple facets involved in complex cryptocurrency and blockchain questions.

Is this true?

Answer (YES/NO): YES